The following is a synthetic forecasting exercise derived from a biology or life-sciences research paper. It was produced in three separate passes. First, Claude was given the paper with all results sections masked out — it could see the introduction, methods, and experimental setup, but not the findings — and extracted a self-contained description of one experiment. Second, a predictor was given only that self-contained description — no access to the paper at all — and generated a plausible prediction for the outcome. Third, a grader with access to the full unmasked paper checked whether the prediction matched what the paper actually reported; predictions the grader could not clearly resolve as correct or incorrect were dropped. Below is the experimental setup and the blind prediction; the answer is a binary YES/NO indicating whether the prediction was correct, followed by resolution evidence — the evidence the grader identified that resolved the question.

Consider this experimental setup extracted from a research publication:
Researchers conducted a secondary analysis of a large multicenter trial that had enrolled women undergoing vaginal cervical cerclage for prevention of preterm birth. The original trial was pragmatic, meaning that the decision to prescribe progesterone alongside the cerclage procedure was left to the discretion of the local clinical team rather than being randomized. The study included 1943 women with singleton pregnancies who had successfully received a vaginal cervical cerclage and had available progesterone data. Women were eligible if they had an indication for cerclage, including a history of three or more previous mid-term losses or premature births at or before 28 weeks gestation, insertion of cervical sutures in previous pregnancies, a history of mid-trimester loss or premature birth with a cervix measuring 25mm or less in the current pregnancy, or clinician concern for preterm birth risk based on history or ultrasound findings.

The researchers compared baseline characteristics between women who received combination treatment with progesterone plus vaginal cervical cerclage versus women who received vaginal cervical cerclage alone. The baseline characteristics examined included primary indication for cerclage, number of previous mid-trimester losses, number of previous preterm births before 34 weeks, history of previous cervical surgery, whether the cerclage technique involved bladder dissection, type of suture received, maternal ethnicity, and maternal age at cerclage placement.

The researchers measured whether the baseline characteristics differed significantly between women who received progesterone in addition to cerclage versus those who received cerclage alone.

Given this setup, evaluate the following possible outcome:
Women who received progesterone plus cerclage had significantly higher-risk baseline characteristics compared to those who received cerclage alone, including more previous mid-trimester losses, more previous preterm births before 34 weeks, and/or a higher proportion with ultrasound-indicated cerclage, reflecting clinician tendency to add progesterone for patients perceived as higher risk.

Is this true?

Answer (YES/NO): NO